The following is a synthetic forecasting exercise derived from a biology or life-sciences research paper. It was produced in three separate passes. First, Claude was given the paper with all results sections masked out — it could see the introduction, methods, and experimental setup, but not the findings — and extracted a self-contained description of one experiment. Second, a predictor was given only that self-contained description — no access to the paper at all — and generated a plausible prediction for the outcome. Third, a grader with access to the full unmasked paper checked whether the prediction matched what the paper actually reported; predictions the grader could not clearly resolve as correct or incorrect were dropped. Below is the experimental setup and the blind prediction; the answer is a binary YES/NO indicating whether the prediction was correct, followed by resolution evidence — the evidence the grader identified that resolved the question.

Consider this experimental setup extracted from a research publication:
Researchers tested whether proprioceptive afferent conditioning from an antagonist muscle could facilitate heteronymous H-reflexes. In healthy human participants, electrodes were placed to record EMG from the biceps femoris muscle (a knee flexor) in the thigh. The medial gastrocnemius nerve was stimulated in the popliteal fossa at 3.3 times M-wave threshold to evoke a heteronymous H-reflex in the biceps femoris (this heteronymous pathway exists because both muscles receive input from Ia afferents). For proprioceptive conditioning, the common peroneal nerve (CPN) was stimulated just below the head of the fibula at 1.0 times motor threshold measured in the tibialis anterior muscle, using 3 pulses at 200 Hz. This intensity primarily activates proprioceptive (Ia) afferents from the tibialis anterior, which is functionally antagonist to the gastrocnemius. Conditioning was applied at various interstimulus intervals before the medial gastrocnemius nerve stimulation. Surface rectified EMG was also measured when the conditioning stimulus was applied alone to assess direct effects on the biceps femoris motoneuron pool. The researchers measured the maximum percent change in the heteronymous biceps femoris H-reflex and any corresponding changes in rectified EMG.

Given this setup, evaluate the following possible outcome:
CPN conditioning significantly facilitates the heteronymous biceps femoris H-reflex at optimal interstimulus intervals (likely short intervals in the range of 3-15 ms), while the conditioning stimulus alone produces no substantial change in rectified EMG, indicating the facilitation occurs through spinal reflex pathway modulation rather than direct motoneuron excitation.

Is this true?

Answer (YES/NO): NO